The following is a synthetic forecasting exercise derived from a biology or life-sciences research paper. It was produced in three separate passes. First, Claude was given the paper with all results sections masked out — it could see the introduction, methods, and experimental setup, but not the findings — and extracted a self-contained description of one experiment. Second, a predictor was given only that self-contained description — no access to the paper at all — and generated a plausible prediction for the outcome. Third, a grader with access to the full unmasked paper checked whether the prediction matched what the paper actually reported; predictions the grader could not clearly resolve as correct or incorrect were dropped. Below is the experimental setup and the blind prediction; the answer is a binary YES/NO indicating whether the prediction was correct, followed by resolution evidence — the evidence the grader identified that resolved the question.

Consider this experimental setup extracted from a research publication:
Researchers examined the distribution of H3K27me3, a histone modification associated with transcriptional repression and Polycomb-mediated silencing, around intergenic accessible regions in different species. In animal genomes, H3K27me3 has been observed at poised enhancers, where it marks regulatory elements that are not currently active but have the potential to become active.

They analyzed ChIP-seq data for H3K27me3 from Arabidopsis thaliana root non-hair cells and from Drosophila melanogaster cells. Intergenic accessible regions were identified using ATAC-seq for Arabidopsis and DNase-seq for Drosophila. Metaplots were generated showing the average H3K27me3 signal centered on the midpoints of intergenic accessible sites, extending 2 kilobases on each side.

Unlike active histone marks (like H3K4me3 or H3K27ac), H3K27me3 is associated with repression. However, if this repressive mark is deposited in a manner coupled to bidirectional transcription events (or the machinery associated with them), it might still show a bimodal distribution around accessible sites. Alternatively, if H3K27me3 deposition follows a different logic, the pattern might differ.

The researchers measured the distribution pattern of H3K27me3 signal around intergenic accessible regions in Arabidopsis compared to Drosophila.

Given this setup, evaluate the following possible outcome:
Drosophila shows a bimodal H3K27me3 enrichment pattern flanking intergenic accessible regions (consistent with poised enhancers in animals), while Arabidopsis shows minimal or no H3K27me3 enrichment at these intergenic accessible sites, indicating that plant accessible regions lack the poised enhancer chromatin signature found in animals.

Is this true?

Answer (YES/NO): NO